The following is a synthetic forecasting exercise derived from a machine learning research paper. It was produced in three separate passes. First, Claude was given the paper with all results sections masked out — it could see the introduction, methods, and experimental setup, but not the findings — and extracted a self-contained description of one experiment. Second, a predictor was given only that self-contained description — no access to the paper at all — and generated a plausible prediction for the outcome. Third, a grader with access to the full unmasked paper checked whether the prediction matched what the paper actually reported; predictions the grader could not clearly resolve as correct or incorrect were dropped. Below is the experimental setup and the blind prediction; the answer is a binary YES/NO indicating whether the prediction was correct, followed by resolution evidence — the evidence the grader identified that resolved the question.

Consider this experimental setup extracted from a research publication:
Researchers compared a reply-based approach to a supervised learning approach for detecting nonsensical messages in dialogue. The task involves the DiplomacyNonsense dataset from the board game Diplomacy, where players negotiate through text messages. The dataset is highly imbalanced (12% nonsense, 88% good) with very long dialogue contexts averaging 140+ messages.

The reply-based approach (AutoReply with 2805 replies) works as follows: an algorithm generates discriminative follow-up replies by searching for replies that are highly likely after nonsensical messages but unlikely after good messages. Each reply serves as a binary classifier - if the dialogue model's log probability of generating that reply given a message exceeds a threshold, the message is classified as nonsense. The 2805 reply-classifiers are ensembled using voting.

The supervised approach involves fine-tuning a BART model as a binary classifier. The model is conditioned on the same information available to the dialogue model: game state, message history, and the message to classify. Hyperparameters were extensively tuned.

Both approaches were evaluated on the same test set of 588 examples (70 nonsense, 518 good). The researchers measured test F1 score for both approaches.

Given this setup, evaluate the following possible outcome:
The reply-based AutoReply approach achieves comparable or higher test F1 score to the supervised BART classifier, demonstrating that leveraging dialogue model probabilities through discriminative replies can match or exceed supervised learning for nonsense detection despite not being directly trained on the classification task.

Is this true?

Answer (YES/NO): YES